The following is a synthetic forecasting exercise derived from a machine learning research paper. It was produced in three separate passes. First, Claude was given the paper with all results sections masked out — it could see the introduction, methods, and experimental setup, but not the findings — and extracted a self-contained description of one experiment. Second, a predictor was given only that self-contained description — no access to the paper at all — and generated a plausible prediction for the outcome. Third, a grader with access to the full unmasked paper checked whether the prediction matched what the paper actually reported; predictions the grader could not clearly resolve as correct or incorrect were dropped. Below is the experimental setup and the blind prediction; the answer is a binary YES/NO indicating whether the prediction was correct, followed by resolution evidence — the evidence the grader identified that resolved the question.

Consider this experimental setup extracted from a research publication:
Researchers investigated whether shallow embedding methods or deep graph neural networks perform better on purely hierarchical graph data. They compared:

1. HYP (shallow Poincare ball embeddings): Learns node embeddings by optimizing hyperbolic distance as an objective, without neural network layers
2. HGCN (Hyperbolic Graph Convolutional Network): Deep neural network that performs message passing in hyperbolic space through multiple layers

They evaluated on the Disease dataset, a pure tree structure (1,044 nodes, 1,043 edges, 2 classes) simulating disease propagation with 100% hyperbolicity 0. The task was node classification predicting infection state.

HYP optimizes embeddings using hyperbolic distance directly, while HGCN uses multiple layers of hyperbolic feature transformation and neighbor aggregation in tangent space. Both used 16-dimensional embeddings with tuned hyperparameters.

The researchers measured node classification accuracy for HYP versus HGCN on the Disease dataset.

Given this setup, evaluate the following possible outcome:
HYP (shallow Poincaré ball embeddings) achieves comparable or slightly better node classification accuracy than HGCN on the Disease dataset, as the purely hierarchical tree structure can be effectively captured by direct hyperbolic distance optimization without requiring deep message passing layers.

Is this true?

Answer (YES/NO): NO